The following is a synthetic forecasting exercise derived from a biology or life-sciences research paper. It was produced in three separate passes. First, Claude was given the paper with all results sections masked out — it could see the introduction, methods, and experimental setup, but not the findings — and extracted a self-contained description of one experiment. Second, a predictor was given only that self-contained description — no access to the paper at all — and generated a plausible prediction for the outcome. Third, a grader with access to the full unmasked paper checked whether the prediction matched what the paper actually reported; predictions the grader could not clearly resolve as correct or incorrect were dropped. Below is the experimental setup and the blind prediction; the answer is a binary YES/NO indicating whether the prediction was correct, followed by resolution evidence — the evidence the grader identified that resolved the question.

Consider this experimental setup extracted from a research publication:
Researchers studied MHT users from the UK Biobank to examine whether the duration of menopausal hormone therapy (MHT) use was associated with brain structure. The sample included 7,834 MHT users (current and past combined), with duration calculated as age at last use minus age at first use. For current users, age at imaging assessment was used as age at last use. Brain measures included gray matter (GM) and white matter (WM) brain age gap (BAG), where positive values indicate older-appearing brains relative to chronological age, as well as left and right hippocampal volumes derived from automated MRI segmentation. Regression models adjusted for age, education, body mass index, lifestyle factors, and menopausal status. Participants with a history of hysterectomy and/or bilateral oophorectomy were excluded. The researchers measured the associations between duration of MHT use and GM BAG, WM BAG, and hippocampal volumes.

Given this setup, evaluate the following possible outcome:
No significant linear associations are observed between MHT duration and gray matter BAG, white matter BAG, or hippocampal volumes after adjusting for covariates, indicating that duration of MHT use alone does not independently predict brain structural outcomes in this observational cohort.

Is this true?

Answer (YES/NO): NO